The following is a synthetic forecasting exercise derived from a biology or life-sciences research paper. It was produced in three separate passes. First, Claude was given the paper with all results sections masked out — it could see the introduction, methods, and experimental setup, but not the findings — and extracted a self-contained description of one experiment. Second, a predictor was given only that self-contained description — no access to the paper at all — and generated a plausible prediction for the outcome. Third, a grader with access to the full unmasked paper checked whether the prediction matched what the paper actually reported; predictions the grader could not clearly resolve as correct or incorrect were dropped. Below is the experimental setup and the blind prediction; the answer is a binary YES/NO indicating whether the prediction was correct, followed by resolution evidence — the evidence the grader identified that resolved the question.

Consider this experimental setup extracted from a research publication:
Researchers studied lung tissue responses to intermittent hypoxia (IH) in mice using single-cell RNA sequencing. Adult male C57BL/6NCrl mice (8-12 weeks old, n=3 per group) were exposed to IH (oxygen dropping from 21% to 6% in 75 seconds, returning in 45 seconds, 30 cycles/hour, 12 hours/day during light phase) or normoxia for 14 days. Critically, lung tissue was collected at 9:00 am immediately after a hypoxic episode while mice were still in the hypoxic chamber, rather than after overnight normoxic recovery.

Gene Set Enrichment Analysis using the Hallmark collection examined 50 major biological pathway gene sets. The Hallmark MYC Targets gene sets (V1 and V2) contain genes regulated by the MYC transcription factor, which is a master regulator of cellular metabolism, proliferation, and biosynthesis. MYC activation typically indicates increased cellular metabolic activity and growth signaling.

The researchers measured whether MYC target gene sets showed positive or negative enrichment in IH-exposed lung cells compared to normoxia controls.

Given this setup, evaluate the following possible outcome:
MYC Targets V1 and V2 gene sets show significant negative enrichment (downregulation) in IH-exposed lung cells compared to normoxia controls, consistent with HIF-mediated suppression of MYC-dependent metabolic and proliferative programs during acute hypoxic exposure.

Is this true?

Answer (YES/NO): NO